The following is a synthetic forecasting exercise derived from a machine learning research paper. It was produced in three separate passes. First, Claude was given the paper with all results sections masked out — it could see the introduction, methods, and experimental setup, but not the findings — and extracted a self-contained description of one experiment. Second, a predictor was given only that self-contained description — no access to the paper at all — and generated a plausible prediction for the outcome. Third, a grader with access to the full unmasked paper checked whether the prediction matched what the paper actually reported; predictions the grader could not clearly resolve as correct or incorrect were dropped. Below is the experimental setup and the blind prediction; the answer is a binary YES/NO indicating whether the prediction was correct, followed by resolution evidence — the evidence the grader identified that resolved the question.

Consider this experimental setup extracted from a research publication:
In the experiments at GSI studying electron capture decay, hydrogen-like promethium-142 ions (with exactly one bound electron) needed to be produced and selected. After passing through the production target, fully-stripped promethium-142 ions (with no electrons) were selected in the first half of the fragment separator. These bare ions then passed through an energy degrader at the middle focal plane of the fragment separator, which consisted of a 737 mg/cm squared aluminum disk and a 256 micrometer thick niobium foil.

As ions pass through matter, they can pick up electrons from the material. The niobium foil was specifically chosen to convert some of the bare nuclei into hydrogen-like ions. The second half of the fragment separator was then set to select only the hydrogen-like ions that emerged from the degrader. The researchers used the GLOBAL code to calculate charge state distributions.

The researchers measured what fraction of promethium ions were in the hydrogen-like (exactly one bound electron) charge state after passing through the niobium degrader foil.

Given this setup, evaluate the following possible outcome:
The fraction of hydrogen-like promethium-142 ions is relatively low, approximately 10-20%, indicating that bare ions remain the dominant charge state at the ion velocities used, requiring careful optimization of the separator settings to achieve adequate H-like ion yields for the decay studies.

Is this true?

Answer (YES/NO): YES